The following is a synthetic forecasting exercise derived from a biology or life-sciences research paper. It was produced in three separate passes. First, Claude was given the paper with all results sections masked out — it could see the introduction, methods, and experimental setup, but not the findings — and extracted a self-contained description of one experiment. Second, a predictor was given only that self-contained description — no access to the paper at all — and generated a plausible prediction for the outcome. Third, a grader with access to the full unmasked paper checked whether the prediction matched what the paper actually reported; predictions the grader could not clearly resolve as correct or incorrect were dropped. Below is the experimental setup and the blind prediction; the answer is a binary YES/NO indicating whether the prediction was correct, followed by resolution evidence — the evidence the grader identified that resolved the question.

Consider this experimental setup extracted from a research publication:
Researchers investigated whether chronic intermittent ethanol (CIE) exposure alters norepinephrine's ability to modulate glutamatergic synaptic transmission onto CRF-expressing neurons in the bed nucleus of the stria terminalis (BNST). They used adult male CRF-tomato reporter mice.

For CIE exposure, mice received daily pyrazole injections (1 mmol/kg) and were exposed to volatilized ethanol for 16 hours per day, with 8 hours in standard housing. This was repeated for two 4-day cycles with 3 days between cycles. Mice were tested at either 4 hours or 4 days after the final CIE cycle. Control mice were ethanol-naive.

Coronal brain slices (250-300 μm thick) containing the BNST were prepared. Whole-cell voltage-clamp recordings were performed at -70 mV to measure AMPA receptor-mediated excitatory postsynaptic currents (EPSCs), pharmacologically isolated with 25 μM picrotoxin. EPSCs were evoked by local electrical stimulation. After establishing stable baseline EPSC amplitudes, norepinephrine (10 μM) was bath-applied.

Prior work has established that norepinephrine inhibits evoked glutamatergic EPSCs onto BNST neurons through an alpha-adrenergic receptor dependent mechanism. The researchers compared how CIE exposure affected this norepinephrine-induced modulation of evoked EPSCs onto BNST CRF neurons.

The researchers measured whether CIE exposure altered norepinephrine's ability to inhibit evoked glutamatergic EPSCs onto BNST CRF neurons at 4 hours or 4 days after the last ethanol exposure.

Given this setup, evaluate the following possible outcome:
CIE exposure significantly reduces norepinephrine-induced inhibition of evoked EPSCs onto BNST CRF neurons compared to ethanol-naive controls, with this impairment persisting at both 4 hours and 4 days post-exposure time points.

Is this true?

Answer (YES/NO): NO